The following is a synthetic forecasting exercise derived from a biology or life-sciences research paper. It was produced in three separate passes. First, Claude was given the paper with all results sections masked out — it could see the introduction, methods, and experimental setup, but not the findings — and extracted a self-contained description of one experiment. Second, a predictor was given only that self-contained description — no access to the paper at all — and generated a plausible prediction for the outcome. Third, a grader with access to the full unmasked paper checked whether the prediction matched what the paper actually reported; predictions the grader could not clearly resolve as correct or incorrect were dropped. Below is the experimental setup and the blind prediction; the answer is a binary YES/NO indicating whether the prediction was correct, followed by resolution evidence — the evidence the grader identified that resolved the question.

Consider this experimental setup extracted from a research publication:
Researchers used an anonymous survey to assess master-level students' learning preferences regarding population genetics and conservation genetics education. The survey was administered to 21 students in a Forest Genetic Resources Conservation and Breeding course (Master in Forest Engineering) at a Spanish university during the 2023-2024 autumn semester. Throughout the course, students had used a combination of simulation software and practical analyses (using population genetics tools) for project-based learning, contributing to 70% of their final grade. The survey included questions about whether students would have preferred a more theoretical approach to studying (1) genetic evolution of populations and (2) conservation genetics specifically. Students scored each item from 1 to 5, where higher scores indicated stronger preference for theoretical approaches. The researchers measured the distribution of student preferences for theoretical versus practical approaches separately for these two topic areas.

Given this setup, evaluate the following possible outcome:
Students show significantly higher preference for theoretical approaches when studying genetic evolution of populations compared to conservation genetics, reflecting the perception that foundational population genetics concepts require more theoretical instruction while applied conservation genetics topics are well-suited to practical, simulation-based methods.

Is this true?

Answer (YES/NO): NO